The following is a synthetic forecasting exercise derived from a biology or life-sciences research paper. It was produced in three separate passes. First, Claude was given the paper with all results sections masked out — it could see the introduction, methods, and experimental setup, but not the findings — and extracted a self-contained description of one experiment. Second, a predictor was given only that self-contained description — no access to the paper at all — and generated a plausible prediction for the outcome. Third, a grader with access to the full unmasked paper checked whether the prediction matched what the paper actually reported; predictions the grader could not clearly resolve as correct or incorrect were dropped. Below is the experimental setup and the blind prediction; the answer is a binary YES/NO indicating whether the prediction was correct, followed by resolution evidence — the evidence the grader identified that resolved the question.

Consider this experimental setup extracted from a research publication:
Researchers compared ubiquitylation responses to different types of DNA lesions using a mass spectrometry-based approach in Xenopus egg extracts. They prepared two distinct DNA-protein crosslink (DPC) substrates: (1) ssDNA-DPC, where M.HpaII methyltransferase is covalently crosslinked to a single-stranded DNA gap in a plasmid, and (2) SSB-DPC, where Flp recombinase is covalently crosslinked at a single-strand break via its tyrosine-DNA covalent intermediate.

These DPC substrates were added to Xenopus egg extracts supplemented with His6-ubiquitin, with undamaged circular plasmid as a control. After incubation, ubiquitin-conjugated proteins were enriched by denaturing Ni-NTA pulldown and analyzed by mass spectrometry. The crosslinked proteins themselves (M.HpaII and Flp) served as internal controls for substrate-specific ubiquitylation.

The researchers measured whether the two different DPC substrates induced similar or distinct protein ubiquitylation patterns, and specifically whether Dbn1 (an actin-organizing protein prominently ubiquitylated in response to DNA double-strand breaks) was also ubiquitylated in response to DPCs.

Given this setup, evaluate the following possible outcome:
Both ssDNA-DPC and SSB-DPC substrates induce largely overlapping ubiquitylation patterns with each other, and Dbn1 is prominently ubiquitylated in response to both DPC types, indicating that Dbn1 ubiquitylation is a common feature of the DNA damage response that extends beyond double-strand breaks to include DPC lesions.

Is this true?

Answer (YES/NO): NO